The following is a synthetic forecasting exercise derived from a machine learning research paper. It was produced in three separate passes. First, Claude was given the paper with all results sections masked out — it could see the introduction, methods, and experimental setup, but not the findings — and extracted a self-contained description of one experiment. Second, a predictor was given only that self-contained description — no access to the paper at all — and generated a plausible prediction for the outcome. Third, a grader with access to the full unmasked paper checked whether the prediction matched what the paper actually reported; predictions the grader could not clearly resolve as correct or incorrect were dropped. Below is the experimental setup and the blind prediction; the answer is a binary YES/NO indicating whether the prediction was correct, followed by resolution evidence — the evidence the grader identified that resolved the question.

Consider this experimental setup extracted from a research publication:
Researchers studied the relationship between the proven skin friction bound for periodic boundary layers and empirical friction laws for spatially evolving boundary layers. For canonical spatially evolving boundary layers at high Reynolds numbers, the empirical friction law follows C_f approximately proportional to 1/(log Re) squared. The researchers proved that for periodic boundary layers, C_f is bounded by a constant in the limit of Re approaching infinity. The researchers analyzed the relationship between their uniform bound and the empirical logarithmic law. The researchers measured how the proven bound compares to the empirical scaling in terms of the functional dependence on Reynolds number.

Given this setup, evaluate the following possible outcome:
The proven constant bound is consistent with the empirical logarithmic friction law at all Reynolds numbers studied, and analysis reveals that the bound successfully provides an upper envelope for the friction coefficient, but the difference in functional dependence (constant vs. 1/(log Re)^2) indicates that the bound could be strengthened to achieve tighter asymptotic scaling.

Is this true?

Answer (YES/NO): NO